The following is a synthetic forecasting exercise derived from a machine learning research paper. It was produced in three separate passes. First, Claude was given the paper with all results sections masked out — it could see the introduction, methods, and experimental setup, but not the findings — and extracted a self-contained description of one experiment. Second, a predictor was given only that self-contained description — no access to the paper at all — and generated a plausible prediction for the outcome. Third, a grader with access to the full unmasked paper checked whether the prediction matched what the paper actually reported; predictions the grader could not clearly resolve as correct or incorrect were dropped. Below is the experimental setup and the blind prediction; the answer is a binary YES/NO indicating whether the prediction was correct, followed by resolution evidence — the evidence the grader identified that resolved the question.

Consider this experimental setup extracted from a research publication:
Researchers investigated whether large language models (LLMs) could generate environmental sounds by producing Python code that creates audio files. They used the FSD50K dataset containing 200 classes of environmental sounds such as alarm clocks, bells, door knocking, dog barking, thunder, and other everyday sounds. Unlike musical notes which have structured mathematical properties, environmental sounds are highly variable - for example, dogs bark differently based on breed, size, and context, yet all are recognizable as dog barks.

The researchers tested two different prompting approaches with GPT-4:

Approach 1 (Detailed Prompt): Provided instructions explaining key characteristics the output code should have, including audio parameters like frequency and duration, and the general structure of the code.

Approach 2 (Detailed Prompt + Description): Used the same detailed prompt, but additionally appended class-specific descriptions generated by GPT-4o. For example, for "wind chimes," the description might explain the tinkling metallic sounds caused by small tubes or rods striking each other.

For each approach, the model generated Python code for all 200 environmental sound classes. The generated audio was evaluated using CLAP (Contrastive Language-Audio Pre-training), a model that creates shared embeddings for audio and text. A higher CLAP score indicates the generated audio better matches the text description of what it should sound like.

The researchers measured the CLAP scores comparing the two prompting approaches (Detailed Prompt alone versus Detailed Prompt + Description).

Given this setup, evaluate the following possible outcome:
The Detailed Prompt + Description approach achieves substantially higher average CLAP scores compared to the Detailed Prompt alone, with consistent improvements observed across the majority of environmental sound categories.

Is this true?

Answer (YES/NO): NO